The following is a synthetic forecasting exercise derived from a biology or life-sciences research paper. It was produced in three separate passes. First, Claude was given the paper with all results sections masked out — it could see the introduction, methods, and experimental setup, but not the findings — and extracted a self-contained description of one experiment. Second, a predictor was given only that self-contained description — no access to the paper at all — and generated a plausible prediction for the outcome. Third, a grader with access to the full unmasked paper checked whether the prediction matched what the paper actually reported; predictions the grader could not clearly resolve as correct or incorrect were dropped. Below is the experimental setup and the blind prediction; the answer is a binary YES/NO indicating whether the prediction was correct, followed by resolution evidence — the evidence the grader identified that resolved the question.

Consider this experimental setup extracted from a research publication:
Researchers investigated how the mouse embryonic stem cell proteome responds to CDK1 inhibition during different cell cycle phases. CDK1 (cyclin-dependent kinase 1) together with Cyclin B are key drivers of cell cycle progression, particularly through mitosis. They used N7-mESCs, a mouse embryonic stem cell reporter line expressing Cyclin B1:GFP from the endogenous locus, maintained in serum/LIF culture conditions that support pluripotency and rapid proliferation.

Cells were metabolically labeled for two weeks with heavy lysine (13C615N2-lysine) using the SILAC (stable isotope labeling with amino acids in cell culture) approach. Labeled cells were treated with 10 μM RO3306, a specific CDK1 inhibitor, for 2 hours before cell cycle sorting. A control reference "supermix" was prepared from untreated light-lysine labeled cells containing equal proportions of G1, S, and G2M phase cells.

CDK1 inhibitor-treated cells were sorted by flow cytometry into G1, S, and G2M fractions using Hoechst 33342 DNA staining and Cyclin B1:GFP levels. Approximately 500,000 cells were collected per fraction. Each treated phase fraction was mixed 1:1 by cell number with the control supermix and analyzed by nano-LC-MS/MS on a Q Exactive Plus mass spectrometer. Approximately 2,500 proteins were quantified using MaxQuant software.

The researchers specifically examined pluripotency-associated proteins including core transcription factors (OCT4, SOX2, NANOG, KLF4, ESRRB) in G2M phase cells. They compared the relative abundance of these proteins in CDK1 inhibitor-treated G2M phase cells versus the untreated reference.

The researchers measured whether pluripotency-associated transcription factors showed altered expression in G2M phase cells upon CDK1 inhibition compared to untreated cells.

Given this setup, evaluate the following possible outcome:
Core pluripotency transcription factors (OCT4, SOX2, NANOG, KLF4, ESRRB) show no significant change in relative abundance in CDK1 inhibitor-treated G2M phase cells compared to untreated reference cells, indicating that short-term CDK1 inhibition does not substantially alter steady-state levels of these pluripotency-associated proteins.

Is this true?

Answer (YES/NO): NO